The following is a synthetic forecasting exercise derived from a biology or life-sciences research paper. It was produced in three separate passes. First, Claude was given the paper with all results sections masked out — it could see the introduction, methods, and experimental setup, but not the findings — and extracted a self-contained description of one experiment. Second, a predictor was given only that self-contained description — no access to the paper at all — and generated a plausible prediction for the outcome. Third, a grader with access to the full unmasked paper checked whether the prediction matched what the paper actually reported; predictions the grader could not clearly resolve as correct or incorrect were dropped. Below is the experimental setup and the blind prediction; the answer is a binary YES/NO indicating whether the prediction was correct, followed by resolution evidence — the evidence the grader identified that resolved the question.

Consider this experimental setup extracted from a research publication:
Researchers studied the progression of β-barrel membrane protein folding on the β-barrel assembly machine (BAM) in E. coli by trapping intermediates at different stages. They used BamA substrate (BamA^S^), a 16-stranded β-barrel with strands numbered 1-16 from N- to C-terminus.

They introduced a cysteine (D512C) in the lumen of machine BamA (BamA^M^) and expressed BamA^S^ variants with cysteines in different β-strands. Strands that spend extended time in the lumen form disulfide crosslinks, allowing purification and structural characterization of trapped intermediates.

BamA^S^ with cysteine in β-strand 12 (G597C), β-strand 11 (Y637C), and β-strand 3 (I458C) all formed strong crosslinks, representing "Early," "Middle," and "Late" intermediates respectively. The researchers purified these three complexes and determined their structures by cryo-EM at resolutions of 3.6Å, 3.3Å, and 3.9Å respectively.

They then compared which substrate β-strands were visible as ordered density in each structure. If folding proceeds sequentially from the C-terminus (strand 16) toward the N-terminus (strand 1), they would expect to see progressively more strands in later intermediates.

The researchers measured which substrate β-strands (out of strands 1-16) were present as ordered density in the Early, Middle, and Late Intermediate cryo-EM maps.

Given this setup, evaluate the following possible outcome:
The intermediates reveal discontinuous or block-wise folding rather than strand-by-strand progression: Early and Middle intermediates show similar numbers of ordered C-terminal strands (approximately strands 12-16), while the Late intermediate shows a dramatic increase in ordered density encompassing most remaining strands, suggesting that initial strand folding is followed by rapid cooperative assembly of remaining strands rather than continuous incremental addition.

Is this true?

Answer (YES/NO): NO